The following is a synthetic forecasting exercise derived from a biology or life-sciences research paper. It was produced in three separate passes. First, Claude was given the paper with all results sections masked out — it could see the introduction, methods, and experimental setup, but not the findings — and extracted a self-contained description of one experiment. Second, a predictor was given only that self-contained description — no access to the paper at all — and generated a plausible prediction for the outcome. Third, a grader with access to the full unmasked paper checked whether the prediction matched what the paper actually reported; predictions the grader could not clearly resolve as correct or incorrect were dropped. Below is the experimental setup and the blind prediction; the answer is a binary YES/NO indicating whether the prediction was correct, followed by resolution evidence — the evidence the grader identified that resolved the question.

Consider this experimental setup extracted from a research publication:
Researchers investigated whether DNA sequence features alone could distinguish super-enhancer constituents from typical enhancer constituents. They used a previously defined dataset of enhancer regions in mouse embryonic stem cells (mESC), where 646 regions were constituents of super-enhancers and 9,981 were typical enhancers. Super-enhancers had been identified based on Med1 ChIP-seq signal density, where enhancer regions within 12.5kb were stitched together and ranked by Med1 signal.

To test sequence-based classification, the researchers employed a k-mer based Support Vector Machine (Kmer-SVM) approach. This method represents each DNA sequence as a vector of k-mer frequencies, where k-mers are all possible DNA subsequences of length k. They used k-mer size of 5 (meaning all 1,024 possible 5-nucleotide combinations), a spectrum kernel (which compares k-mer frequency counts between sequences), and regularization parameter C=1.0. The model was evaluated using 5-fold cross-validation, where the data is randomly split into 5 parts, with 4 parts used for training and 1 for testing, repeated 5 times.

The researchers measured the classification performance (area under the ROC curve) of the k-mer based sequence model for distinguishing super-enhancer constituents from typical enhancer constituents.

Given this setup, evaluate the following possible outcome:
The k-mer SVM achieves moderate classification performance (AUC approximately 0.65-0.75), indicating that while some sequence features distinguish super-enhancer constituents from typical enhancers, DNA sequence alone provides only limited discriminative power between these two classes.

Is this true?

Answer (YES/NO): YES